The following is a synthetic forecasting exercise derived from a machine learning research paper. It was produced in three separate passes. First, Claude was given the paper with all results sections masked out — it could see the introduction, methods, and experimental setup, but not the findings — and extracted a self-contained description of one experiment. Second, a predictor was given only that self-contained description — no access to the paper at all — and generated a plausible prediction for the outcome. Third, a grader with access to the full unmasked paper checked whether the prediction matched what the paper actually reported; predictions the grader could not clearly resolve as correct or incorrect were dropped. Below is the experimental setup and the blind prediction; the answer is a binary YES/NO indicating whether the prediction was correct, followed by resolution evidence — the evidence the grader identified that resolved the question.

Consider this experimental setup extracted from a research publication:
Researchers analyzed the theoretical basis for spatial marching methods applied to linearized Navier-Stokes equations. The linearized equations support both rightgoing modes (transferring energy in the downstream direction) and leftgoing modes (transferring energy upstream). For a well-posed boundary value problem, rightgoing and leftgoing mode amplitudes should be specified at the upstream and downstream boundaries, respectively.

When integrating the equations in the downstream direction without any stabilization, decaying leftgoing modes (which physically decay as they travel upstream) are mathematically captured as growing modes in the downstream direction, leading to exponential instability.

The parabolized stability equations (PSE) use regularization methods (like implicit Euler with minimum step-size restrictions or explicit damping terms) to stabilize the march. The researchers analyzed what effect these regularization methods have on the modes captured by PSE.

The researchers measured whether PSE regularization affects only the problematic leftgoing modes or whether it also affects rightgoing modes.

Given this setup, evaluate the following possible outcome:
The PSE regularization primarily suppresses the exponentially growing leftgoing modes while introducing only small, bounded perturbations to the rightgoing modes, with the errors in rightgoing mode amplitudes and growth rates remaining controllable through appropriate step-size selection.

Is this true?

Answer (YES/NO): NO